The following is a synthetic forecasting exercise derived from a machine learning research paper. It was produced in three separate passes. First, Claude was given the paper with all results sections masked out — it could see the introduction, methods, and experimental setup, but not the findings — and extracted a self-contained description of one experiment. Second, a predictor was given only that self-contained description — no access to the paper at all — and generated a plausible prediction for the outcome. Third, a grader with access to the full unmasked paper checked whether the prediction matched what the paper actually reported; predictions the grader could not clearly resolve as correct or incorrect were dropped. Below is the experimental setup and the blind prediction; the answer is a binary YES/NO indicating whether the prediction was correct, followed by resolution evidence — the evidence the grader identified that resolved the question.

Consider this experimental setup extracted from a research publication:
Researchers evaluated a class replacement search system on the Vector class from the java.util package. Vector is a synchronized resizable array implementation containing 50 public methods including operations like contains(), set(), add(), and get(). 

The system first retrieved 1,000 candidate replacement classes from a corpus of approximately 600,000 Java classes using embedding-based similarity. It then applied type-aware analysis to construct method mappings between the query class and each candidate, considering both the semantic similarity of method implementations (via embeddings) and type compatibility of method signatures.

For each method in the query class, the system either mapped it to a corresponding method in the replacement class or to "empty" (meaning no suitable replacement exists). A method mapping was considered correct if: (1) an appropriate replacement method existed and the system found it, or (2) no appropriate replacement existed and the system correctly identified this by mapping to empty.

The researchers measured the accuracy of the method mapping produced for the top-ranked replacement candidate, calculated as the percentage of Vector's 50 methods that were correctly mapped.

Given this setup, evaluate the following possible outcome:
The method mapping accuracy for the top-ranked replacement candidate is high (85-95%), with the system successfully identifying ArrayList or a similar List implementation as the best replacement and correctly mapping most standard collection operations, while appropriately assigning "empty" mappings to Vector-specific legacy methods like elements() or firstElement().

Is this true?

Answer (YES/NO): NO